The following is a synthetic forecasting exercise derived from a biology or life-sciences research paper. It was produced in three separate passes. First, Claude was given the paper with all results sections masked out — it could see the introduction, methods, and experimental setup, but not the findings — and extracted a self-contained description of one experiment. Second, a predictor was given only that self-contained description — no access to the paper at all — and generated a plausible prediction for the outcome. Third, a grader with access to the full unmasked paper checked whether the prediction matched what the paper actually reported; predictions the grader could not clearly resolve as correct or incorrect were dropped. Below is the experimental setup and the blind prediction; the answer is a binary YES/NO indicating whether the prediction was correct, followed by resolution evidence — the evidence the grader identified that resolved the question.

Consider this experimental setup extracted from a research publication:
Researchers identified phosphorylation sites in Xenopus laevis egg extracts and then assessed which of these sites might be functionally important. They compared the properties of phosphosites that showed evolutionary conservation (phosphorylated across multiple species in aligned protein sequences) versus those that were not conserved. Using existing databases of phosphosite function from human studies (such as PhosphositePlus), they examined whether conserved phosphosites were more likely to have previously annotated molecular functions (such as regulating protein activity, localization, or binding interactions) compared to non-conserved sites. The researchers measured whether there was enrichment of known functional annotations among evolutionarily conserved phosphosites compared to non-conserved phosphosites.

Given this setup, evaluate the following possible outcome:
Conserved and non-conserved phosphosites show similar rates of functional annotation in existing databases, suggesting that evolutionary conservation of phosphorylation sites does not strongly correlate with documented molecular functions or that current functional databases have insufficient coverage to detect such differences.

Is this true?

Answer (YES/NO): NO